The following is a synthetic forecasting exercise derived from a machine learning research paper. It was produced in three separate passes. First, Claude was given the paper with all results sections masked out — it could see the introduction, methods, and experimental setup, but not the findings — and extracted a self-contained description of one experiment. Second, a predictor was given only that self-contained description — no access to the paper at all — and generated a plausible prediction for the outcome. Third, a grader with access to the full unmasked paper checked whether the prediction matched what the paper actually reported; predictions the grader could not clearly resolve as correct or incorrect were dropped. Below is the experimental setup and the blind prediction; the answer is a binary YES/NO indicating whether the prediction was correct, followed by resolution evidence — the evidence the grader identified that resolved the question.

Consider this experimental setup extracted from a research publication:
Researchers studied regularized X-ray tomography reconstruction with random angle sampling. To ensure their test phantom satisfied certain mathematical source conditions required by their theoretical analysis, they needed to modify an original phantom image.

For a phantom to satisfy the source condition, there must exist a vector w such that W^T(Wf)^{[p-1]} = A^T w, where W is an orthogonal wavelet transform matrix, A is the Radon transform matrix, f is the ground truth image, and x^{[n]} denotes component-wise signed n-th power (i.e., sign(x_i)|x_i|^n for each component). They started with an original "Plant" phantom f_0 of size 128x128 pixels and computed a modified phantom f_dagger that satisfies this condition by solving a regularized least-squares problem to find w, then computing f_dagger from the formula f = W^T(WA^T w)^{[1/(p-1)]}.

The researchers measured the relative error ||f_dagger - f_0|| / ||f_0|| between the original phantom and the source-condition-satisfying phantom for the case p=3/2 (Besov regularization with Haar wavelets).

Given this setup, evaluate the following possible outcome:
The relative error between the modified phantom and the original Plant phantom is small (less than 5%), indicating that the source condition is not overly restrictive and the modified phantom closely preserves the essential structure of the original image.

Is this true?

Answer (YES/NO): NO